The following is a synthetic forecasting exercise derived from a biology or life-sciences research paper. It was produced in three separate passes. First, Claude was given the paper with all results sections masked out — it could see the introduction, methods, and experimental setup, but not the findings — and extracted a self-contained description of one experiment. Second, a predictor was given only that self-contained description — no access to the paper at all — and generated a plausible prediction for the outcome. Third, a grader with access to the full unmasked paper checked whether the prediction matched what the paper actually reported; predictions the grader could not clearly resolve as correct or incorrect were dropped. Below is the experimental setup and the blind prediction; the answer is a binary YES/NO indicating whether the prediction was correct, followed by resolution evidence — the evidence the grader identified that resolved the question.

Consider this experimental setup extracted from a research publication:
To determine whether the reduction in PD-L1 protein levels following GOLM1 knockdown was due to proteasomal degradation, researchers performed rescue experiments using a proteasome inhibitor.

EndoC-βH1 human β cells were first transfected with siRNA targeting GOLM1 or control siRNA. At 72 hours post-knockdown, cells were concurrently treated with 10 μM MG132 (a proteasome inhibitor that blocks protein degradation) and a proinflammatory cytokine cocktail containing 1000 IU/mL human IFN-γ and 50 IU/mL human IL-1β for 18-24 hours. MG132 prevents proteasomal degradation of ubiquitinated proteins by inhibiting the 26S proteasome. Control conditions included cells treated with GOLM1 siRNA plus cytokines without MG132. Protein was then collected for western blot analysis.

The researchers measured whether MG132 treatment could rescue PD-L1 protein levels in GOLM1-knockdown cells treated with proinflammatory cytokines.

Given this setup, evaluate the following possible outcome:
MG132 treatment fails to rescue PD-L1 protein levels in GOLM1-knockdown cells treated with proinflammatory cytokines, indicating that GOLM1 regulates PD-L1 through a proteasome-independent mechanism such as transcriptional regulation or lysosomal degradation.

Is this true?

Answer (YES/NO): NO